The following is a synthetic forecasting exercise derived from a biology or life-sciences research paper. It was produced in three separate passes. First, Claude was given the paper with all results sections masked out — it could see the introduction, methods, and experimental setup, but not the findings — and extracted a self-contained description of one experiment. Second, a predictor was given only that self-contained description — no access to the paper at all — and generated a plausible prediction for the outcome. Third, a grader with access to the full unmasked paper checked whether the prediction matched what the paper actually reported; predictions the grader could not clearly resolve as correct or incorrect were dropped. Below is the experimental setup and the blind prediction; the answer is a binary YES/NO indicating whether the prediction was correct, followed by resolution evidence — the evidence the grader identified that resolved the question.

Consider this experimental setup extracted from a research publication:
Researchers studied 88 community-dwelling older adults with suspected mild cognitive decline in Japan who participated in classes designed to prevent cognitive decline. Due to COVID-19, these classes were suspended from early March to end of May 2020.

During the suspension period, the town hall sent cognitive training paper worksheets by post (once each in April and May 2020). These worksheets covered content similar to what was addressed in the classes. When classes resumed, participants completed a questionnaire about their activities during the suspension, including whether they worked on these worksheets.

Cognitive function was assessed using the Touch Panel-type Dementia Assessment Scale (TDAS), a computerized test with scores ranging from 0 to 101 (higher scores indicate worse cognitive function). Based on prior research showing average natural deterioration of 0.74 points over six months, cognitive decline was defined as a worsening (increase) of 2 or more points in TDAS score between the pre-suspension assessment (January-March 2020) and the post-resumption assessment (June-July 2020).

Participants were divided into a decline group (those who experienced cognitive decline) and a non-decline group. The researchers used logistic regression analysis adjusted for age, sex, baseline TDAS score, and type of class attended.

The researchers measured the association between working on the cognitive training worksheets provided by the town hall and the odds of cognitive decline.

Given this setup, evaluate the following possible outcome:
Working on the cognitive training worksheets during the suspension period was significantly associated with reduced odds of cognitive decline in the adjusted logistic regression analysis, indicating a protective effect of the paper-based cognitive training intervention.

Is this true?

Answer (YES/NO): YES